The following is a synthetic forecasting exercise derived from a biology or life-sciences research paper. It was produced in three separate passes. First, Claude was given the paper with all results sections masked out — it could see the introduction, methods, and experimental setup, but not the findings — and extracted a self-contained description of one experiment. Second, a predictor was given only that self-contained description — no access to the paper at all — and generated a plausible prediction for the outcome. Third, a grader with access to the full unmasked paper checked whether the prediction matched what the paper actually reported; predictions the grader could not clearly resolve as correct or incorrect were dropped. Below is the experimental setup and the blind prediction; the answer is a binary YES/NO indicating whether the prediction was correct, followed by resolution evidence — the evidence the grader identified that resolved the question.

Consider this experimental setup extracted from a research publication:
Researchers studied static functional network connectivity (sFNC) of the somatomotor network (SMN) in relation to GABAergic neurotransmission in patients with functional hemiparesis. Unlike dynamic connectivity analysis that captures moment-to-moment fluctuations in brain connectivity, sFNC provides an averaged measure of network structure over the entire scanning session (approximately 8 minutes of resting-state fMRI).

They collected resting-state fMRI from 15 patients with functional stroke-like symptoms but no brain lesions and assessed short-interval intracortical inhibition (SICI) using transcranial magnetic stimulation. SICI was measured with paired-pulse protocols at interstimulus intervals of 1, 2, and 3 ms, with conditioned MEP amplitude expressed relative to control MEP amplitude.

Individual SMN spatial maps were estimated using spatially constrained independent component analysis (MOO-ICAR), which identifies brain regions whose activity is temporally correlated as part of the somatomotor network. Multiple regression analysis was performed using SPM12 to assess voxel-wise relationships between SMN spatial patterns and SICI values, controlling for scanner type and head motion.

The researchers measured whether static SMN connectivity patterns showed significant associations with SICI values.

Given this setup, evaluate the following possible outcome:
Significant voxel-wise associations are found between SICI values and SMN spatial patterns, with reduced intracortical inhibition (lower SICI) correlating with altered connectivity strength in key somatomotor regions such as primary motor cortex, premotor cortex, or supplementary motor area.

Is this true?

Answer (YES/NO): NO